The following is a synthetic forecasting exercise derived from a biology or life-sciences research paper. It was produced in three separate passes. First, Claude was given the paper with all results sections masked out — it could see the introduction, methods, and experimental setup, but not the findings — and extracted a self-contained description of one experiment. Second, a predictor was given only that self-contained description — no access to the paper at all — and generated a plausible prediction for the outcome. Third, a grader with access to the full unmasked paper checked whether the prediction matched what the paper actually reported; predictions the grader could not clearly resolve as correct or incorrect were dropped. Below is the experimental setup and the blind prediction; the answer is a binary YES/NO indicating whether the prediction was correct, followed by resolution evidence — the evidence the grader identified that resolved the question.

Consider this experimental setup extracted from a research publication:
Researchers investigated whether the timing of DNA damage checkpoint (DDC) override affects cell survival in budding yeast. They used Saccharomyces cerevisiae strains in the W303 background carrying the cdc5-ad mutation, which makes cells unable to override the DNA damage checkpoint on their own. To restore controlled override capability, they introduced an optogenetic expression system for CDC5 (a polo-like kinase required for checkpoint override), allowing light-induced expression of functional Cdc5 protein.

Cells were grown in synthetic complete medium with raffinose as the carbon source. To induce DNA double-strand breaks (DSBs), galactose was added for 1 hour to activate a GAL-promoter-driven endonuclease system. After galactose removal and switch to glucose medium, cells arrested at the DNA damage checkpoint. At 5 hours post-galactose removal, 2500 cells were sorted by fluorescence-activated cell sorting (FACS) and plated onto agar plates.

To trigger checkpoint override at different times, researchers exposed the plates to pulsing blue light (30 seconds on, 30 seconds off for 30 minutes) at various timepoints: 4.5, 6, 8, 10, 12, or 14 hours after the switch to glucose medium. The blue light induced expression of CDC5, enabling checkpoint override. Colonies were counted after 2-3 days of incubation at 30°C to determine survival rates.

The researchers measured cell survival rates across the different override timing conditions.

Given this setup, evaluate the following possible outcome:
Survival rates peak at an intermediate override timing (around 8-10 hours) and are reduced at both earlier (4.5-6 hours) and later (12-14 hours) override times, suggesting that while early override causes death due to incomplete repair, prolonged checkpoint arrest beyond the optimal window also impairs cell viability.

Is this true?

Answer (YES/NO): YES